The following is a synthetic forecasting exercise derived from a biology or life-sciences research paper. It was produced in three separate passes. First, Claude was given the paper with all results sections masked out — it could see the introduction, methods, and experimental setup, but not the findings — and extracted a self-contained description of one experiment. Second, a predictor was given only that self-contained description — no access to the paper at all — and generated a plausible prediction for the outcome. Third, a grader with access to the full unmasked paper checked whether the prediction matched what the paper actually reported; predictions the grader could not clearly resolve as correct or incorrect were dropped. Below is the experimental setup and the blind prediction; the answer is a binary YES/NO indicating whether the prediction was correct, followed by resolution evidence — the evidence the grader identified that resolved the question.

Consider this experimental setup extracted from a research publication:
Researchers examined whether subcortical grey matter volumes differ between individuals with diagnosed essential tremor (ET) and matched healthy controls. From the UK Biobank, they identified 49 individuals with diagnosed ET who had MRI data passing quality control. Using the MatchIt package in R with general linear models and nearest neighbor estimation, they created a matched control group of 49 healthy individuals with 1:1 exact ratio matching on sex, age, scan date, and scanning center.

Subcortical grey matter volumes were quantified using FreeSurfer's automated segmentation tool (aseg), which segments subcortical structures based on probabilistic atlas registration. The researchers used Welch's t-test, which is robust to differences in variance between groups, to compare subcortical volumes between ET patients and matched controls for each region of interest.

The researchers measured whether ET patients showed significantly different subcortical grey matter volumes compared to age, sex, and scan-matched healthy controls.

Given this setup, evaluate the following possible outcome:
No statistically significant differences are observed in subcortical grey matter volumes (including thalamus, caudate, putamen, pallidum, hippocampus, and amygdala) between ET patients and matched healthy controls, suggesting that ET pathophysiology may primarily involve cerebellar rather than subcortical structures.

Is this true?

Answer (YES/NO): NO